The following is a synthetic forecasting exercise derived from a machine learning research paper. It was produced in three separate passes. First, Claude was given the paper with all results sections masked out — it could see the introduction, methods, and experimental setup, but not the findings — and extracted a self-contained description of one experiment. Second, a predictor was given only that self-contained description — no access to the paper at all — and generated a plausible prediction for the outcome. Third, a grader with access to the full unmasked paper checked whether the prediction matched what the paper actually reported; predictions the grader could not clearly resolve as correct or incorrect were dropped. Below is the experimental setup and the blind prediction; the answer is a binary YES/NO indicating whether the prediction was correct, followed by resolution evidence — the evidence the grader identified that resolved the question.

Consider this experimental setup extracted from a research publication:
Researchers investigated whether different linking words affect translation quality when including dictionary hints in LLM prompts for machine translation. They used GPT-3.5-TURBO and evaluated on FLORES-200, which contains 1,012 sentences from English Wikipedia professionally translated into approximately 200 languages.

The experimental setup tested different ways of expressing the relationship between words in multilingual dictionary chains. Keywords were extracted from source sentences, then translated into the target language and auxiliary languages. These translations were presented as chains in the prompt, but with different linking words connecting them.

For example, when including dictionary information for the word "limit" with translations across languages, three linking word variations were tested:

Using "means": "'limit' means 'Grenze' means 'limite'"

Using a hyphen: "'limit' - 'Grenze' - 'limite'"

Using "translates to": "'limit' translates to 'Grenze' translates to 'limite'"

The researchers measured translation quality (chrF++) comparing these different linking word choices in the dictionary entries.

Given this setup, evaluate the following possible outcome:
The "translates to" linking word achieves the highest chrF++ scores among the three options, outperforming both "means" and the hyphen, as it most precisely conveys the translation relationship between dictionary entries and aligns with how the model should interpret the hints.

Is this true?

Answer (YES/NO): NO